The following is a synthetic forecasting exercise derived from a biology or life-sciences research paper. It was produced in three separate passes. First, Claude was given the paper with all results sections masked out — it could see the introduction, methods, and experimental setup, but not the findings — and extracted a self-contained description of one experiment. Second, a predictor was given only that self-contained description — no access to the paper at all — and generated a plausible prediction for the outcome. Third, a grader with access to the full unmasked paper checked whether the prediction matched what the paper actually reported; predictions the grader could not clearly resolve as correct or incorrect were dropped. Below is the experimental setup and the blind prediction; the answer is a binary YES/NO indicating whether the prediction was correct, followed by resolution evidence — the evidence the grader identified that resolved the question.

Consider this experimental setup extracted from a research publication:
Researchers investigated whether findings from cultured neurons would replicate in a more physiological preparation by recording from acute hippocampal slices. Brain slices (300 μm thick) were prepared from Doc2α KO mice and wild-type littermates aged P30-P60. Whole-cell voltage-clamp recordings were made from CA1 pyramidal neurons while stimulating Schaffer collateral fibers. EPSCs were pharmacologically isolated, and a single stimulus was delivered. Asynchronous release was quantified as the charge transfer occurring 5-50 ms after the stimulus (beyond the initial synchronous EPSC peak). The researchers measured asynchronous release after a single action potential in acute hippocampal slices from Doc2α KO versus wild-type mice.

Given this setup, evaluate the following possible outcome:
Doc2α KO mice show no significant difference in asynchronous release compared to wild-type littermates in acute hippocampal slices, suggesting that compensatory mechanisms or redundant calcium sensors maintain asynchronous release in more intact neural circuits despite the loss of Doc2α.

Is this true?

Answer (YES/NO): NO